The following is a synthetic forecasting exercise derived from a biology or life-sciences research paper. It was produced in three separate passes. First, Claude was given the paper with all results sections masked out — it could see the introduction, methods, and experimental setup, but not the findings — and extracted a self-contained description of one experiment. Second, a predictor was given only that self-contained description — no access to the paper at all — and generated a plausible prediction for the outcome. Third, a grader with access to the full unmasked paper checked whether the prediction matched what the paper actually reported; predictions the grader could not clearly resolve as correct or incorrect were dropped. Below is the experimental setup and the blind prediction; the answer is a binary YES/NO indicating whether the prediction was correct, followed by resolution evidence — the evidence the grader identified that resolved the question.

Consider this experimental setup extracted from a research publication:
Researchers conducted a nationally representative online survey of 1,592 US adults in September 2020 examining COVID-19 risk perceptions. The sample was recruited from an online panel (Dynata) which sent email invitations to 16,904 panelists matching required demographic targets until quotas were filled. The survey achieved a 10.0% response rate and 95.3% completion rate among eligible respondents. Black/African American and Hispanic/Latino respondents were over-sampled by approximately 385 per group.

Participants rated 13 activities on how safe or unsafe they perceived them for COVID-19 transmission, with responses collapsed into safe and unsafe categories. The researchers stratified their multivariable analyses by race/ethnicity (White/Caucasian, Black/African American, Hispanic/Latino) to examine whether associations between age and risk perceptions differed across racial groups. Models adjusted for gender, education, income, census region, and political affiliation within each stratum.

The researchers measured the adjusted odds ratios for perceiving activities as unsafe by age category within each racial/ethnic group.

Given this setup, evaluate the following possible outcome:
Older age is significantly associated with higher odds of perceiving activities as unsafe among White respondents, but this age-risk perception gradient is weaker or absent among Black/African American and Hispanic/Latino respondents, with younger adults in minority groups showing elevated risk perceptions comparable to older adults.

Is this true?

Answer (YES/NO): NO